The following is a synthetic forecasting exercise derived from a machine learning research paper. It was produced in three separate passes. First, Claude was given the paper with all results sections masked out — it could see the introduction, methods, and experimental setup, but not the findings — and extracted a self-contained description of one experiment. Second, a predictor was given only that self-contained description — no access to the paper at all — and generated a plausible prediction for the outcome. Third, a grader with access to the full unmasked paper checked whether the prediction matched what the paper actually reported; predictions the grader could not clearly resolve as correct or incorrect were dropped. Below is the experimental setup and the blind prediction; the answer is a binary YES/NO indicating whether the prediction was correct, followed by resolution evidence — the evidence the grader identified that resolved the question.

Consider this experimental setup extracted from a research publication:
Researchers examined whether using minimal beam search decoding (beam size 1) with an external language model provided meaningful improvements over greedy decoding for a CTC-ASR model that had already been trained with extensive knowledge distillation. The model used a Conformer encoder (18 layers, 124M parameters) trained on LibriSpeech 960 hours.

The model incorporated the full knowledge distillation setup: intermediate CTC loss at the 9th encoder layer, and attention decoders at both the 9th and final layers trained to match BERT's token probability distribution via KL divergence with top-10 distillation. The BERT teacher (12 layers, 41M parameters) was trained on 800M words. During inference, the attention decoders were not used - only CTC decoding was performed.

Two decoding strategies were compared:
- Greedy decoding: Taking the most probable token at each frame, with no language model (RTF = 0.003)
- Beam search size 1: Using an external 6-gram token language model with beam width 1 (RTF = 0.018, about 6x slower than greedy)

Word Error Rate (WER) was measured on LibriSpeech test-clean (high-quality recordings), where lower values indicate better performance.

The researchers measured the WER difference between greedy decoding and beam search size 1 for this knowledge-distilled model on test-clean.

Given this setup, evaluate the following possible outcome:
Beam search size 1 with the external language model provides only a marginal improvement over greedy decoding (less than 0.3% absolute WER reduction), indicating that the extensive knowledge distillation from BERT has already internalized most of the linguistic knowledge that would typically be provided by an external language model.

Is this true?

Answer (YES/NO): YES